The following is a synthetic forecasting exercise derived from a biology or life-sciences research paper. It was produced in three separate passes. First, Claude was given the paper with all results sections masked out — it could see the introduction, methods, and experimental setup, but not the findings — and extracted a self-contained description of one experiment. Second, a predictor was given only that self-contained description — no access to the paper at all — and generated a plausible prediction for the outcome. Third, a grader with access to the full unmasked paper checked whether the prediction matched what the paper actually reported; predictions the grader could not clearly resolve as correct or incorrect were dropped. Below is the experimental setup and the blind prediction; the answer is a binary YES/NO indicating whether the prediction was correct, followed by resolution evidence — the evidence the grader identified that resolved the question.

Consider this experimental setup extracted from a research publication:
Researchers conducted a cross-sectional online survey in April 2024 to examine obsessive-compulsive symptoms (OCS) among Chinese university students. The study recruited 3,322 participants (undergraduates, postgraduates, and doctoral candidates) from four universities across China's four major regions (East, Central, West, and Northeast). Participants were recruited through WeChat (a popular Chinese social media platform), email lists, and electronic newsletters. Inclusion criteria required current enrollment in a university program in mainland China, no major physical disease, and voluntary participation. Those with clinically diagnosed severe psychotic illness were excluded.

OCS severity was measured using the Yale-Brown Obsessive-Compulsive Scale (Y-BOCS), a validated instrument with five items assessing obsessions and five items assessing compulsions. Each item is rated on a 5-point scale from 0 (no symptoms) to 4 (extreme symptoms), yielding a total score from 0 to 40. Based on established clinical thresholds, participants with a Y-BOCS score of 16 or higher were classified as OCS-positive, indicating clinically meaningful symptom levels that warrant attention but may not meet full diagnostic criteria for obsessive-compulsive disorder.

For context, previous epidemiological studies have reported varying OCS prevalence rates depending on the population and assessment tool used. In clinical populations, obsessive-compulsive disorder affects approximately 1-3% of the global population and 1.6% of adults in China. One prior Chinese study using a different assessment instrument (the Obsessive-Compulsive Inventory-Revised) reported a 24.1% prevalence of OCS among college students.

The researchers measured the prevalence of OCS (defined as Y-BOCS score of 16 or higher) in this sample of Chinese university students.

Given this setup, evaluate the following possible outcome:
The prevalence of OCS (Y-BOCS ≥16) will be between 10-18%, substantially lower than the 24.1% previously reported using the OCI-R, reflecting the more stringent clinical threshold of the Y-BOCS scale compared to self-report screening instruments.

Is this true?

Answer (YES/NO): NO